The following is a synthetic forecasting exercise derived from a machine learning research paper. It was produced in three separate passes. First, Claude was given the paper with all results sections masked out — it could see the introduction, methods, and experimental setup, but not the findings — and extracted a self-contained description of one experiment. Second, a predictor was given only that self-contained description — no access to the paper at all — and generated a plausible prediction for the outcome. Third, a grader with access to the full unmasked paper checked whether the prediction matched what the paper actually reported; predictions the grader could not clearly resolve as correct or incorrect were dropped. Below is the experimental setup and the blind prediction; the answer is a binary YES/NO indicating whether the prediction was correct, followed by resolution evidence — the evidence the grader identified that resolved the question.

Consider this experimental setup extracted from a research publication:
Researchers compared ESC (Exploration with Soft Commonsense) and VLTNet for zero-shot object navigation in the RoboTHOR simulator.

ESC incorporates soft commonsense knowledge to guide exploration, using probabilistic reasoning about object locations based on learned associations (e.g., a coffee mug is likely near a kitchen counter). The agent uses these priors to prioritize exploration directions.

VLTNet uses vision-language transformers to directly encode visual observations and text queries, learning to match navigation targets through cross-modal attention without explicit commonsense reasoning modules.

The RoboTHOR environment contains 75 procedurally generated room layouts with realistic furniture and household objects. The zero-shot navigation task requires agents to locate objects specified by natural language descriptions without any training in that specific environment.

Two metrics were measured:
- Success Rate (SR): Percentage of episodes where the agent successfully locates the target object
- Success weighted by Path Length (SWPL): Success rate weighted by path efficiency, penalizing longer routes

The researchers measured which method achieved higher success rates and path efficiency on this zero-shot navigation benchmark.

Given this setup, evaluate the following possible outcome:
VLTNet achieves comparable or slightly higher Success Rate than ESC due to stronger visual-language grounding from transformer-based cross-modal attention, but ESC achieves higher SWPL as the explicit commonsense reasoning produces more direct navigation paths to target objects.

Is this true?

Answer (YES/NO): NO